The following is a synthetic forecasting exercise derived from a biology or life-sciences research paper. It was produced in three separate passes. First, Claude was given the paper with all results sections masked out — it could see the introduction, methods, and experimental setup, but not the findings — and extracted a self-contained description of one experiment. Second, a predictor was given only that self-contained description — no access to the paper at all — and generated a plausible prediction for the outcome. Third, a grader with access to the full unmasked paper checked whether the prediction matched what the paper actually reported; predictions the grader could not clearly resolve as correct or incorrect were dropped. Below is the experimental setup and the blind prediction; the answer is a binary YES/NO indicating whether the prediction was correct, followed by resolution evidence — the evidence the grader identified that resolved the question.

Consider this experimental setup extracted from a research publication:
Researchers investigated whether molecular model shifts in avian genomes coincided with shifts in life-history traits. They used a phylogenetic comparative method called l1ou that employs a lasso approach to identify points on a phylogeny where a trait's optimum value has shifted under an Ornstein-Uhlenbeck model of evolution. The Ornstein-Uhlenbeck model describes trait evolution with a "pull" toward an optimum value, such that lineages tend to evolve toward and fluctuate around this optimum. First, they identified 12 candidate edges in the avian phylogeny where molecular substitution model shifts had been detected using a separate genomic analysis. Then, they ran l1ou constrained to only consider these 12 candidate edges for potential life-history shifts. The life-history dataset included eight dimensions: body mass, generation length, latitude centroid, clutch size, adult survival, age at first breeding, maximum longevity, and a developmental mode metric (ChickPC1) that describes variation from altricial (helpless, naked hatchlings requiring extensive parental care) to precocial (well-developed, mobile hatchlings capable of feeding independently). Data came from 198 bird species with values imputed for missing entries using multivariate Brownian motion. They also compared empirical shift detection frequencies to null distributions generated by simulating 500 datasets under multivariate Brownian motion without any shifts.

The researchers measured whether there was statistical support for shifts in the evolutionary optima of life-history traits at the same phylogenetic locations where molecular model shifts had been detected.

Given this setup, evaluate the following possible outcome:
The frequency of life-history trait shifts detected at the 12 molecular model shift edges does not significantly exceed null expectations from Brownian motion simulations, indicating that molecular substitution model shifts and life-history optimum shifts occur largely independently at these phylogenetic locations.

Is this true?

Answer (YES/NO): NO